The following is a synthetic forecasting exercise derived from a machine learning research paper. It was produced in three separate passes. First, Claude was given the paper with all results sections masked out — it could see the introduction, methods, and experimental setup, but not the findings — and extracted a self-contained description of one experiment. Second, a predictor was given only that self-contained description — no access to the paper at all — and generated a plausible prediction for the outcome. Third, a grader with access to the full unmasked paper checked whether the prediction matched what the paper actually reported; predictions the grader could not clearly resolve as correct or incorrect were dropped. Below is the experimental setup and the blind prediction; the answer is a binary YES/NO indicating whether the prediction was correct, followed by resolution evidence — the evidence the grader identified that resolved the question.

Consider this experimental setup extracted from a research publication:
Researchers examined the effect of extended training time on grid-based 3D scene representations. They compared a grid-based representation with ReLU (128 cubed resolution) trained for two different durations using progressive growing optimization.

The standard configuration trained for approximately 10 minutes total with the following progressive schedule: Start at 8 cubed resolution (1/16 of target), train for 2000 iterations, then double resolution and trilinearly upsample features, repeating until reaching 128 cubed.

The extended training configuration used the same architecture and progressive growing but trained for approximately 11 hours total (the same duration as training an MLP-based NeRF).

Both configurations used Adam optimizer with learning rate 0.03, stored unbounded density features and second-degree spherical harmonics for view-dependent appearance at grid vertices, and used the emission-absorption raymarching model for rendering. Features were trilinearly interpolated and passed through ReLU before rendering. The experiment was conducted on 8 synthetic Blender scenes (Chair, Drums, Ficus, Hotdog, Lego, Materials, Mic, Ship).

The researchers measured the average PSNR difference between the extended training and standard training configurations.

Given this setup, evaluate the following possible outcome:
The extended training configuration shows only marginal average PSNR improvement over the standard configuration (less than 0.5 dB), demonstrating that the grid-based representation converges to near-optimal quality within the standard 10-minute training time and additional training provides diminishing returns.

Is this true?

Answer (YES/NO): YES